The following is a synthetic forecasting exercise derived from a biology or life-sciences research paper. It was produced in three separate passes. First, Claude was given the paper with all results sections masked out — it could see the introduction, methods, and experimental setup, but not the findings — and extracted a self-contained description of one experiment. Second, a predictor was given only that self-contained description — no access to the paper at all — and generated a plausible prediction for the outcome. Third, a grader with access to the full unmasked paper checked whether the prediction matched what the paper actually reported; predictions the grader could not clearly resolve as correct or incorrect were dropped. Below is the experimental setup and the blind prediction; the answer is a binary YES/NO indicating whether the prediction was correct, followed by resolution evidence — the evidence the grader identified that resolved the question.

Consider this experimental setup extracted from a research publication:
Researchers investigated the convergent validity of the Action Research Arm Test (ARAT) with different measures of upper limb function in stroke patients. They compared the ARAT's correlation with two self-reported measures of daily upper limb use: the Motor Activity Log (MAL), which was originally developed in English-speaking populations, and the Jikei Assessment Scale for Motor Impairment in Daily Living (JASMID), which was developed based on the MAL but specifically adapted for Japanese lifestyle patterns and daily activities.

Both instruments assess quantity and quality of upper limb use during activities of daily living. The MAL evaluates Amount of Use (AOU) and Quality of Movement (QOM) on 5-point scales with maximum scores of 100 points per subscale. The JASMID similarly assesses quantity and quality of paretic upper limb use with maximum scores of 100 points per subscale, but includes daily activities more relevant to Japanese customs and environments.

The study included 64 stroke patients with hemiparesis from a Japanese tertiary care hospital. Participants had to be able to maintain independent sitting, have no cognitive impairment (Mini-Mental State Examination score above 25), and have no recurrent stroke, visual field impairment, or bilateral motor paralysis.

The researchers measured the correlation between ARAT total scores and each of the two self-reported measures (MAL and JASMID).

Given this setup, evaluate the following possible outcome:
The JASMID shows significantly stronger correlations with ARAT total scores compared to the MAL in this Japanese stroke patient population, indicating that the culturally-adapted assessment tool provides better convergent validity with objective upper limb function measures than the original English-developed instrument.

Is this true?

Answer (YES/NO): NO